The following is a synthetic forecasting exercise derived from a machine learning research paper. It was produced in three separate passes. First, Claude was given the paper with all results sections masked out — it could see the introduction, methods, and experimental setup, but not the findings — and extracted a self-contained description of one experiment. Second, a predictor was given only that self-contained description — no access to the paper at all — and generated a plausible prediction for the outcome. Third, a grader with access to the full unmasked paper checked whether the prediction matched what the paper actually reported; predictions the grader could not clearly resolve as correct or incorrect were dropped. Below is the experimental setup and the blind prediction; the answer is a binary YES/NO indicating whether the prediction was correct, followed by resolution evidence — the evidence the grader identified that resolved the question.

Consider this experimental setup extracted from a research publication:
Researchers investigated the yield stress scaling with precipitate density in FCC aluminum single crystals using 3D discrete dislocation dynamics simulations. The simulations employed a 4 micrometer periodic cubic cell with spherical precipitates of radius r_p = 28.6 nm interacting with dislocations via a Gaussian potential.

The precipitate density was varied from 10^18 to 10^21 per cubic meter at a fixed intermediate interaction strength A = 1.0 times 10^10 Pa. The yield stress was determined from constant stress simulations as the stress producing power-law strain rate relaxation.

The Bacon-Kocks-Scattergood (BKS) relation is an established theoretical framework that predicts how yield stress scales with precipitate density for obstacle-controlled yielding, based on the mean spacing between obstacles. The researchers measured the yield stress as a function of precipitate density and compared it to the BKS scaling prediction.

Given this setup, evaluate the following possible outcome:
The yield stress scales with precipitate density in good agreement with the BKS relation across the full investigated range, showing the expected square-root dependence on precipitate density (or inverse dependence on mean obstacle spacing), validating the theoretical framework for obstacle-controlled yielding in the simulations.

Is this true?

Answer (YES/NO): NO